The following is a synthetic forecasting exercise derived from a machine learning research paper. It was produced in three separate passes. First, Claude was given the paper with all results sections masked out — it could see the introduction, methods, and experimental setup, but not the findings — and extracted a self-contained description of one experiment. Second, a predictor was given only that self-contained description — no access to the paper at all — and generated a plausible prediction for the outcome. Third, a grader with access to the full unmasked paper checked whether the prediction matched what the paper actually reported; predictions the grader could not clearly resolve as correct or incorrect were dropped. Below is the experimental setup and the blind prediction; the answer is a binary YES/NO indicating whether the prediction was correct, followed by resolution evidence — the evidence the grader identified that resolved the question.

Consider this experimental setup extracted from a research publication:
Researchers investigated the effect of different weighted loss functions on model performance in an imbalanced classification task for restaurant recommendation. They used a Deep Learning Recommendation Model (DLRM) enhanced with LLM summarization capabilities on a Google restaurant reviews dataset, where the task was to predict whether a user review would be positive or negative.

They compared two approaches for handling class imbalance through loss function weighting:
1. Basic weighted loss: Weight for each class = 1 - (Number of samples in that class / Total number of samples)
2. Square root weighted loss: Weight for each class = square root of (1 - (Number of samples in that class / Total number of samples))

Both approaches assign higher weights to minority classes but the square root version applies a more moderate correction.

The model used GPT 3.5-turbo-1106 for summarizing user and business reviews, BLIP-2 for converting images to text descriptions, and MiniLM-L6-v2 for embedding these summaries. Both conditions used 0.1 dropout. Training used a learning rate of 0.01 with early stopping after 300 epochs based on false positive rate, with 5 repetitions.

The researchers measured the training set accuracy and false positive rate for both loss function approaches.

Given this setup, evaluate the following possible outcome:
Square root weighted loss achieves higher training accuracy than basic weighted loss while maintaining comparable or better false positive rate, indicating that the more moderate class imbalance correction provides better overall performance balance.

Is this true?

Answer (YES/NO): NO